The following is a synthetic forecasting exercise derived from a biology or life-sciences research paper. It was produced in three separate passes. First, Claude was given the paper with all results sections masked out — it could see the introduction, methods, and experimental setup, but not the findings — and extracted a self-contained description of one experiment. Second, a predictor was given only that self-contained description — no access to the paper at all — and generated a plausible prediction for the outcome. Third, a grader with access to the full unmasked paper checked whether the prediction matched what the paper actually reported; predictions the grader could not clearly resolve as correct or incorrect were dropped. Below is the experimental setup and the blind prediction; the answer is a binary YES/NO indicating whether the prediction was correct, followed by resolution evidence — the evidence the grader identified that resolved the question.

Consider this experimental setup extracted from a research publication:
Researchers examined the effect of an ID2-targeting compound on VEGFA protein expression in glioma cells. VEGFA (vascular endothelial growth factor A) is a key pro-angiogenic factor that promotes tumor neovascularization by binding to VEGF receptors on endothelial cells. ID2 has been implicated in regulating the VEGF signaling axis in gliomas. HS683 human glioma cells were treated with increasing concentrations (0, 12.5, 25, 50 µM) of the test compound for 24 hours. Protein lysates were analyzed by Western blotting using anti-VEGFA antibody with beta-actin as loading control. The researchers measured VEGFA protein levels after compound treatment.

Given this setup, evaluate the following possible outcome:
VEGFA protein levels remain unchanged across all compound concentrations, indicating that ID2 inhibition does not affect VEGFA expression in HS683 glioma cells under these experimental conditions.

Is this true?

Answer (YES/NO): NO